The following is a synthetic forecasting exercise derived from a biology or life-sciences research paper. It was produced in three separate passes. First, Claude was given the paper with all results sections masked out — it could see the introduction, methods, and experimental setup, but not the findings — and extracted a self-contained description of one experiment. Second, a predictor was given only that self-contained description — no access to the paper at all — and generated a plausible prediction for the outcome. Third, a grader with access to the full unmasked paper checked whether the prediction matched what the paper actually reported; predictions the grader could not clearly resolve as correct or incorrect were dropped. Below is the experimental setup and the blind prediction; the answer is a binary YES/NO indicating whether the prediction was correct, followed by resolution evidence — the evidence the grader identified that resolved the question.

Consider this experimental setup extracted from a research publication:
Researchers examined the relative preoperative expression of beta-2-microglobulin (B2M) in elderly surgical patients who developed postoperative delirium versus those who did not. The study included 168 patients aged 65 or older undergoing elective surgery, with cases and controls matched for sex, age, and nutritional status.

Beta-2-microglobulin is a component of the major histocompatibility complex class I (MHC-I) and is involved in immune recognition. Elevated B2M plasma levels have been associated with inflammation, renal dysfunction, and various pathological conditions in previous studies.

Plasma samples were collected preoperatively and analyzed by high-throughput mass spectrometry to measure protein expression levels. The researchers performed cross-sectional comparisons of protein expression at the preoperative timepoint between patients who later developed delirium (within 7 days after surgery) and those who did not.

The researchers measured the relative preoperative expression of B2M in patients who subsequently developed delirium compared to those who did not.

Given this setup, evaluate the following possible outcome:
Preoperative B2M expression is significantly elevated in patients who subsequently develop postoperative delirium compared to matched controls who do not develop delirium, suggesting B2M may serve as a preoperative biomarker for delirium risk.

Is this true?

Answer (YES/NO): YES